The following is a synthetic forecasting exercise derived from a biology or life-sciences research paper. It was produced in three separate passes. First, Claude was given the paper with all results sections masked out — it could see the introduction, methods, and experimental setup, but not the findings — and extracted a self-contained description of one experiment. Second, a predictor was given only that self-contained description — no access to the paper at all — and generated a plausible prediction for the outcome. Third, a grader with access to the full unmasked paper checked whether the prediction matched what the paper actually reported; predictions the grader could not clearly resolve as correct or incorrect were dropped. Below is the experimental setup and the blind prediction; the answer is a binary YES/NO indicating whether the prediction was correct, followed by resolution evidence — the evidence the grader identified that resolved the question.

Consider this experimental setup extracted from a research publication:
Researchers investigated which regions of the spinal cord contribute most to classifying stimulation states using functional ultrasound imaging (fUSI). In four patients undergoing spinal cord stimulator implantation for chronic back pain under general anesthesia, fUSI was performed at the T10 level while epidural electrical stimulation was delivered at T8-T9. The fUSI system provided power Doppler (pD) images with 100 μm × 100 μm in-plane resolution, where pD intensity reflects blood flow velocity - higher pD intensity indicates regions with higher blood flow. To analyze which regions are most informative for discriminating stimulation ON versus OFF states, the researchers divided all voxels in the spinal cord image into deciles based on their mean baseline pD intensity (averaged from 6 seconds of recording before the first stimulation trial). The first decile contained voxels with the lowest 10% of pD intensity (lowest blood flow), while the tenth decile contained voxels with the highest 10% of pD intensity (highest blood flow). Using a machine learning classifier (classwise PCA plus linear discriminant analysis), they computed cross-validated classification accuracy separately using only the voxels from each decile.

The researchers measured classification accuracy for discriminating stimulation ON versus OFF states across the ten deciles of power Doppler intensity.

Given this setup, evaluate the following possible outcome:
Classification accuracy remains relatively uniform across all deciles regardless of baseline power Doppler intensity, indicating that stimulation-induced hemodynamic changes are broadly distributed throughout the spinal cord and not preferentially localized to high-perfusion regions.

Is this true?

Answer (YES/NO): NO